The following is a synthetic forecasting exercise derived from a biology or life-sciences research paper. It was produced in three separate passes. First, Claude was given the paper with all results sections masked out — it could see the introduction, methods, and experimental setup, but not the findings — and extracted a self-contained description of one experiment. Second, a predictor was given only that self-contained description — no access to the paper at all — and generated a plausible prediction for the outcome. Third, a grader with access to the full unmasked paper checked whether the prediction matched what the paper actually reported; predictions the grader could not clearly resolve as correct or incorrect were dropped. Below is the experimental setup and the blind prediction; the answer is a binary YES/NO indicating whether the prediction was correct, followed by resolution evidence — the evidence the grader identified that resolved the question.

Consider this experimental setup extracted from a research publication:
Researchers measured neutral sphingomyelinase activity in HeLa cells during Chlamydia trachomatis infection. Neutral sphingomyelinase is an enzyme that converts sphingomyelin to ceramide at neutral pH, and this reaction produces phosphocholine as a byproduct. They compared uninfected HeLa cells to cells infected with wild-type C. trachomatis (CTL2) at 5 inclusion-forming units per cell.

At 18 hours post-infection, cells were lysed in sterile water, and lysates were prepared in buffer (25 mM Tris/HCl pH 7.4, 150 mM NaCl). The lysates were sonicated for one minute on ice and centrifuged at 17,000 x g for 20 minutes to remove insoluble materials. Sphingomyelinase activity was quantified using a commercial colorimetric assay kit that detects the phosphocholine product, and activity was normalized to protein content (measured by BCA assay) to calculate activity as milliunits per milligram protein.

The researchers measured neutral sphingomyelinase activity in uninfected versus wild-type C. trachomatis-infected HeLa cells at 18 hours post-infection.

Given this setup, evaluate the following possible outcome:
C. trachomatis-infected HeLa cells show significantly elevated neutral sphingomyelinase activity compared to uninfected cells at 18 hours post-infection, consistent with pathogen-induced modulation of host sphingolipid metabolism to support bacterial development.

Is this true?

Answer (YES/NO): NO